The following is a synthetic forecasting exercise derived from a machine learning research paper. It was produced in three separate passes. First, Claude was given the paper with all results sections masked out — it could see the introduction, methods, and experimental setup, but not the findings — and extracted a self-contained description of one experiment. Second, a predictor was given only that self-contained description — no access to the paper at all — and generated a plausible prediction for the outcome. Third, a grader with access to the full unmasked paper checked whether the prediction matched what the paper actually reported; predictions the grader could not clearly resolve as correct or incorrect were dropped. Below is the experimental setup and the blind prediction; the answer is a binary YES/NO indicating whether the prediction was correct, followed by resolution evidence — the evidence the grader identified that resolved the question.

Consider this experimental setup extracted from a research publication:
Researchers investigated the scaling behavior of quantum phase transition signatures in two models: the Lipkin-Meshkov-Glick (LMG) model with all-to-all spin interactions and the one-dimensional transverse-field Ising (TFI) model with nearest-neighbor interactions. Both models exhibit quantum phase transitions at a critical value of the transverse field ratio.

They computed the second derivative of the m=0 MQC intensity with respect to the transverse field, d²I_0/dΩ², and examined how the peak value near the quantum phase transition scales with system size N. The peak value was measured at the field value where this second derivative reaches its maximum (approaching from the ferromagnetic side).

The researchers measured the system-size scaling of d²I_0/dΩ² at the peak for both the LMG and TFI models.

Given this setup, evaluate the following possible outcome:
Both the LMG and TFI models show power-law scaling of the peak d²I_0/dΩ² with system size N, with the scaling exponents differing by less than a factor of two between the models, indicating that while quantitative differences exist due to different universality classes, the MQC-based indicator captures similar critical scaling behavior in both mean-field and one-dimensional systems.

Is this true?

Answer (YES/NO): NO